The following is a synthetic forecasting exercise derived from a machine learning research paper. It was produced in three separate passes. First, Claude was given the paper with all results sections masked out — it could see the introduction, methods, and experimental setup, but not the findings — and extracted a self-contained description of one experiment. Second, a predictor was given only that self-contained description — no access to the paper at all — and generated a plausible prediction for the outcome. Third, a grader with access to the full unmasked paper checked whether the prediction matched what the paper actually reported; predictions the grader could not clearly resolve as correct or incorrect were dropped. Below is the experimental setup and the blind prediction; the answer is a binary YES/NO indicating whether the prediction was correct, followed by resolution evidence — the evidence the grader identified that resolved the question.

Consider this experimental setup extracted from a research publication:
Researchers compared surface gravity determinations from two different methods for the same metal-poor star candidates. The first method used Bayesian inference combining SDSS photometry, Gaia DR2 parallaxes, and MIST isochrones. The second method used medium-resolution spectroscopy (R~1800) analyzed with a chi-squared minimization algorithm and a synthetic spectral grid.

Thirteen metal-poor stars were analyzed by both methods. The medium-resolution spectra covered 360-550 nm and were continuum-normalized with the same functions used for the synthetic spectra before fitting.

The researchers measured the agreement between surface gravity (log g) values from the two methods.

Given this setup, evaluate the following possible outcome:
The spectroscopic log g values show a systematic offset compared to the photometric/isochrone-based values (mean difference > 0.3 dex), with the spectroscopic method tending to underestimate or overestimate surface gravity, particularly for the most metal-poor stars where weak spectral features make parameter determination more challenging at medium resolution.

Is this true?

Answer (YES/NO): YES